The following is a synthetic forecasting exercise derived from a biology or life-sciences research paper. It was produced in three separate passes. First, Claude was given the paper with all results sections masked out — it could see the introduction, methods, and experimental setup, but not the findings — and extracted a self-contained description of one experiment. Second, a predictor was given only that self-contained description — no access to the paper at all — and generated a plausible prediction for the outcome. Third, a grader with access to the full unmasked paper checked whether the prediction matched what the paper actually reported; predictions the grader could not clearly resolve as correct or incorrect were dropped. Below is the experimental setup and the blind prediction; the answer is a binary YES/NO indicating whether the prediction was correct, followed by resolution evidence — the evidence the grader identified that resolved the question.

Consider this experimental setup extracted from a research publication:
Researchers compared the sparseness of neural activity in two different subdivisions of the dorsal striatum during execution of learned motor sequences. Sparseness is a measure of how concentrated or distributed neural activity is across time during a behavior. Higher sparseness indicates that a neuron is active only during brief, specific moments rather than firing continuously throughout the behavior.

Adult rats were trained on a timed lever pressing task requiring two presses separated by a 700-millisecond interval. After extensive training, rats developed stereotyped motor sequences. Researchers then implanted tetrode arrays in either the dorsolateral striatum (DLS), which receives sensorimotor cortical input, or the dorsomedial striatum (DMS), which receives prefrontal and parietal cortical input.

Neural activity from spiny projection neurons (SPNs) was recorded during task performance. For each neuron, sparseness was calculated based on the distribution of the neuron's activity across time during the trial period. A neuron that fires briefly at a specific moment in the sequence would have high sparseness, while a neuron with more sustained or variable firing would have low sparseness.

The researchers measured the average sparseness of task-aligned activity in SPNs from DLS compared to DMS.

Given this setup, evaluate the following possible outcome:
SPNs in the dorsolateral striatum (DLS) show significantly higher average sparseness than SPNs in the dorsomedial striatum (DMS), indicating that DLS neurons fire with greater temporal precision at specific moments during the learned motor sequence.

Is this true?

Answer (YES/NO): YES